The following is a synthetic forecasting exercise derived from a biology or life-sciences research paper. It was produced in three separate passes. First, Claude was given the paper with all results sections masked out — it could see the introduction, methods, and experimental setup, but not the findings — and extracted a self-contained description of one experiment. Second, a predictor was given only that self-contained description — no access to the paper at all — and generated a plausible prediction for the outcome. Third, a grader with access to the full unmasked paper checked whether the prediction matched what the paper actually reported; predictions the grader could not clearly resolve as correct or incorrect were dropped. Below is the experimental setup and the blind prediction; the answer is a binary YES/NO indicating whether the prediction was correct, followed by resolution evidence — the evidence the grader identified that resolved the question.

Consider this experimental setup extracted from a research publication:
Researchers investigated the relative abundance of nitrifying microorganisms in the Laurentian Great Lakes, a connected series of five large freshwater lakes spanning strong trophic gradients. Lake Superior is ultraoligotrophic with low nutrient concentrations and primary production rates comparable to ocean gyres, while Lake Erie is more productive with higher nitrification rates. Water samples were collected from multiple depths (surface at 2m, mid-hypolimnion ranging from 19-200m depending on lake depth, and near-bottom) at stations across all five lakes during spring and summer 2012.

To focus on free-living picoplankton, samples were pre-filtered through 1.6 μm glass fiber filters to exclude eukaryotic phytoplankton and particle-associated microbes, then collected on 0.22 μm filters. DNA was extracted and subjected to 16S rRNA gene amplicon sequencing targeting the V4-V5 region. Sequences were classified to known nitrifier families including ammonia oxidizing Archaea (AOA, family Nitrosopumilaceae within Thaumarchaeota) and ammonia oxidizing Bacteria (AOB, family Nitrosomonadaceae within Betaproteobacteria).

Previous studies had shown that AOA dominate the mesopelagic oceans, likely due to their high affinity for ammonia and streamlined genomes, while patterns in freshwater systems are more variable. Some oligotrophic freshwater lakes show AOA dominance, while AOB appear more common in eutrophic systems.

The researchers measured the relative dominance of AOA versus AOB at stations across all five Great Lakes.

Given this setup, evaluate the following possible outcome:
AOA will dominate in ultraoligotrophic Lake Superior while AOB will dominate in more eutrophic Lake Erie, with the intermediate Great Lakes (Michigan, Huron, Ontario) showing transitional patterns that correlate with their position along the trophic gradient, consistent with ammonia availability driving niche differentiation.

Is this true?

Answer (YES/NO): NO